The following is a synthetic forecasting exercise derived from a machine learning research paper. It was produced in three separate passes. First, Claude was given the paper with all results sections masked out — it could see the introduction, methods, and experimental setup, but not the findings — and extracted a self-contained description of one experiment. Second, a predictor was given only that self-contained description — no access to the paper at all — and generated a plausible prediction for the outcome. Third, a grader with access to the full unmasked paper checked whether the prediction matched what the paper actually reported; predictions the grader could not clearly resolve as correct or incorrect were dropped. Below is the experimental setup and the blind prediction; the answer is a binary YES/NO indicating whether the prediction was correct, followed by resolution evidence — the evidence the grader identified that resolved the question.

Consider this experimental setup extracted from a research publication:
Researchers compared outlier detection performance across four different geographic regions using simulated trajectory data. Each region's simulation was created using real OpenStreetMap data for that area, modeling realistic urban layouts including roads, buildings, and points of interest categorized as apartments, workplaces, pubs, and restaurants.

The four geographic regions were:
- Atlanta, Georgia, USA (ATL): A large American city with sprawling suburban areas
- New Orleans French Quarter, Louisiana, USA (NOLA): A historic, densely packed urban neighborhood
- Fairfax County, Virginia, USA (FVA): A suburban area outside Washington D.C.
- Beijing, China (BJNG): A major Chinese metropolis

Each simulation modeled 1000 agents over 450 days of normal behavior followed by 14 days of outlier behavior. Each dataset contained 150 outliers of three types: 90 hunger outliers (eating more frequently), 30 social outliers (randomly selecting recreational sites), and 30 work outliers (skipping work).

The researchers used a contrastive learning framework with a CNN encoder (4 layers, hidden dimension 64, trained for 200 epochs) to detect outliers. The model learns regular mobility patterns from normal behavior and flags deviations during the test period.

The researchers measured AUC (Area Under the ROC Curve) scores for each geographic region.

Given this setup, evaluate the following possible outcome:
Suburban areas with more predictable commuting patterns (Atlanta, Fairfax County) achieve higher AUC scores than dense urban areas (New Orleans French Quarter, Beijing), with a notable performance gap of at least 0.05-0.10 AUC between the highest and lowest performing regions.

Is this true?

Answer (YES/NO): NO